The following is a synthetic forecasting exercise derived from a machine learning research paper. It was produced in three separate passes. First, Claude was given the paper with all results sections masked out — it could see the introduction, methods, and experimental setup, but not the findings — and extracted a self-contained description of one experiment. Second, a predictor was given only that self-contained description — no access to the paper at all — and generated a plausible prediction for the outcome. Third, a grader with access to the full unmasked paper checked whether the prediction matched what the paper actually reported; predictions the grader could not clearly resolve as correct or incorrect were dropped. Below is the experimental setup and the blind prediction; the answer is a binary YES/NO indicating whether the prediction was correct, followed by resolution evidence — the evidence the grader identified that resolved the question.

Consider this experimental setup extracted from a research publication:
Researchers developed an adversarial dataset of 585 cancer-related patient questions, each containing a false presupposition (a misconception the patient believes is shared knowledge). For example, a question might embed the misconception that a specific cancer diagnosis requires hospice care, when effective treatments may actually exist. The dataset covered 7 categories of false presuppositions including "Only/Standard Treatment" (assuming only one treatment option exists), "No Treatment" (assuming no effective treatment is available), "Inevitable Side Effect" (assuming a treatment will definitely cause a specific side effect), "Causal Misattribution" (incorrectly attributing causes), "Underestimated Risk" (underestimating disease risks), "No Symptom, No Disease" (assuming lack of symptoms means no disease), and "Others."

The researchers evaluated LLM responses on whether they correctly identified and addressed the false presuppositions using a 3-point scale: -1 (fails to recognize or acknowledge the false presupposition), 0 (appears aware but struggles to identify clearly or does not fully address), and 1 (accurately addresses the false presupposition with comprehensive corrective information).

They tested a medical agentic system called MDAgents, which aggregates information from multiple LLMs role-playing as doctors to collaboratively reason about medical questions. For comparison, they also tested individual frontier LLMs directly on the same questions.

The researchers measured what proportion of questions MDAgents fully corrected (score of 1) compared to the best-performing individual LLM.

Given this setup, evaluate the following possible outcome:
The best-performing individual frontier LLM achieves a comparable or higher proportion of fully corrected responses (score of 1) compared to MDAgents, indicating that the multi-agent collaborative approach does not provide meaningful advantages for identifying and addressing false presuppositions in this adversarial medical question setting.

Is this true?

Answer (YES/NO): YES